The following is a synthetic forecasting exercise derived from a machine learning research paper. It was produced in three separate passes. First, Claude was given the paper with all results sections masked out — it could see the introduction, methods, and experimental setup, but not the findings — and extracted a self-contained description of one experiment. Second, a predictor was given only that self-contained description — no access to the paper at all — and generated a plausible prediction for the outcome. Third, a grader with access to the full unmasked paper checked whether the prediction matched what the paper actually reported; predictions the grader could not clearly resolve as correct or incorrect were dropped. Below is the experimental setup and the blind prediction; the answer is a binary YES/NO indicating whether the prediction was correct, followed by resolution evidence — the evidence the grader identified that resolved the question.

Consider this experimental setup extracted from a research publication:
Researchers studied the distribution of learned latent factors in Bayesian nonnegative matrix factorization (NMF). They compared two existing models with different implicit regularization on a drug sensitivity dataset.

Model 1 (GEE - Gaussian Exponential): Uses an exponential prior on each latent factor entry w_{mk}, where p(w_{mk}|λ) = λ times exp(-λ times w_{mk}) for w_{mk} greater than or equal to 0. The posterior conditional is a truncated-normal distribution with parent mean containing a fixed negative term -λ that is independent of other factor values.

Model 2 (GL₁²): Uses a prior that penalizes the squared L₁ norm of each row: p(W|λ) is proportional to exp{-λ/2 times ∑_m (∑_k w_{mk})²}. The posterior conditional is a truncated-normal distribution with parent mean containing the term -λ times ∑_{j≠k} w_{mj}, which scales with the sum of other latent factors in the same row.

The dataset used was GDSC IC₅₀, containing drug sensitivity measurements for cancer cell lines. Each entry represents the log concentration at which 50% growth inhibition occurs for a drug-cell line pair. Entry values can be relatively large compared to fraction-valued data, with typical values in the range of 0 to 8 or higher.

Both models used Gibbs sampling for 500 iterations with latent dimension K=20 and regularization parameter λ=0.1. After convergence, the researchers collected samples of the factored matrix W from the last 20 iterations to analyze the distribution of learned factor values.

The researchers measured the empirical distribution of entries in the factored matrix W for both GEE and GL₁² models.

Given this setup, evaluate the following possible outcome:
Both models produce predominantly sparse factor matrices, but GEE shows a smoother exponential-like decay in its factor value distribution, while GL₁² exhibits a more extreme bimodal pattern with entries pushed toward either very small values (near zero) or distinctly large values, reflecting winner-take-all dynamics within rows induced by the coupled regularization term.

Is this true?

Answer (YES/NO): NO